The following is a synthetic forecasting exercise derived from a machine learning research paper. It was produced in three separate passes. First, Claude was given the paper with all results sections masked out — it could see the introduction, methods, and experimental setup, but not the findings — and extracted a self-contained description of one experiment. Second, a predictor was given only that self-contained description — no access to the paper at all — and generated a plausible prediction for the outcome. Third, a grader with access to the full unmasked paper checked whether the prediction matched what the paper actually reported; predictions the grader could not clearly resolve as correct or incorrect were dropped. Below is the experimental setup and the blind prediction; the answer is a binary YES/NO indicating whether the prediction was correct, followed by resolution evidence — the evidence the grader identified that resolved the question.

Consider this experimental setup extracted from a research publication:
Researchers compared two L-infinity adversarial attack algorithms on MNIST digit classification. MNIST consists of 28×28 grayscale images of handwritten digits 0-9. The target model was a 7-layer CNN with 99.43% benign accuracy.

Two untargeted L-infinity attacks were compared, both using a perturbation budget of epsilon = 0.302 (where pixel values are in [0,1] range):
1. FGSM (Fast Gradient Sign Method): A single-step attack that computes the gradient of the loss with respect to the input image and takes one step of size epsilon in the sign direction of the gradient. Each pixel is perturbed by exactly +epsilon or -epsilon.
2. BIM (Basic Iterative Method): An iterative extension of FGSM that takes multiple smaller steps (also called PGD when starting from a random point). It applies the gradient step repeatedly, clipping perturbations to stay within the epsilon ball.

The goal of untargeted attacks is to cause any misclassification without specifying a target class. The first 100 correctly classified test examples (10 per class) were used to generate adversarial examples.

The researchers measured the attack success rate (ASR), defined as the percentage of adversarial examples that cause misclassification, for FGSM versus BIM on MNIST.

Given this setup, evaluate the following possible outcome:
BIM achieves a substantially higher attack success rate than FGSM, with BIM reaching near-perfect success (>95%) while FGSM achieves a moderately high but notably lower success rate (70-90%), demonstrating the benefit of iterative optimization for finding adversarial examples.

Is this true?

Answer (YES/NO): NO